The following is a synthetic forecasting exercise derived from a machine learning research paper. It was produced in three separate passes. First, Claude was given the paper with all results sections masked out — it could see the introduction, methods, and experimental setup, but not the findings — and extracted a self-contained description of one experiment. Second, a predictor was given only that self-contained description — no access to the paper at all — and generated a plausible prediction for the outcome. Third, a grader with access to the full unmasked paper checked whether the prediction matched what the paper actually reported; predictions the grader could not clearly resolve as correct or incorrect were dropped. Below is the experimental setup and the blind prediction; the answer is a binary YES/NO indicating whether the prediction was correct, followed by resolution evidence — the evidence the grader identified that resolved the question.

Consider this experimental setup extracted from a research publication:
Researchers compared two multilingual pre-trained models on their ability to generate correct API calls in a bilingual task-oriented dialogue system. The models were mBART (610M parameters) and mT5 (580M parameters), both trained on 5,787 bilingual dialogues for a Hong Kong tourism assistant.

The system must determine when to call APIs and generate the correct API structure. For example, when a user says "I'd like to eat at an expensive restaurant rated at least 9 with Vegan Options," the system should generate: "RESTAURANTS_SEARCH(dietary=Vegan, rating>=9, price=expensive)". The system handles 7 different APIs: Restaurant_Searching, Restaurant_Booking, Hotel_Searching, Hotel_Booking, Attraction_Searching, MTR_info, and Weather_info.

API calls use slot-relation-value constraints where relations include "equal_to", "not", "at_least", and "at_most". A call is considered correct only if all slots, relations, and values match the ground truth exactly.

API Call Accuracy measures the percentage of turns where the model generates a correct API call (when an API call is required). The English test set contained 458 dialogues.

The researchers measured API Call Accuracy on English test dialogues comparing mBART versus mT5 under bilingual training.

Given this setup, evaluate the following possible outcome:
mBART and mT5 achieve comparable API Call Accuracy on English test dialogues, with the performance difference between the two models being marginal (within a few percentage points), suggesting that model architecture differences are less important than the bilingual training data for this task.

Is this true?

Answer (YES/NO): NO